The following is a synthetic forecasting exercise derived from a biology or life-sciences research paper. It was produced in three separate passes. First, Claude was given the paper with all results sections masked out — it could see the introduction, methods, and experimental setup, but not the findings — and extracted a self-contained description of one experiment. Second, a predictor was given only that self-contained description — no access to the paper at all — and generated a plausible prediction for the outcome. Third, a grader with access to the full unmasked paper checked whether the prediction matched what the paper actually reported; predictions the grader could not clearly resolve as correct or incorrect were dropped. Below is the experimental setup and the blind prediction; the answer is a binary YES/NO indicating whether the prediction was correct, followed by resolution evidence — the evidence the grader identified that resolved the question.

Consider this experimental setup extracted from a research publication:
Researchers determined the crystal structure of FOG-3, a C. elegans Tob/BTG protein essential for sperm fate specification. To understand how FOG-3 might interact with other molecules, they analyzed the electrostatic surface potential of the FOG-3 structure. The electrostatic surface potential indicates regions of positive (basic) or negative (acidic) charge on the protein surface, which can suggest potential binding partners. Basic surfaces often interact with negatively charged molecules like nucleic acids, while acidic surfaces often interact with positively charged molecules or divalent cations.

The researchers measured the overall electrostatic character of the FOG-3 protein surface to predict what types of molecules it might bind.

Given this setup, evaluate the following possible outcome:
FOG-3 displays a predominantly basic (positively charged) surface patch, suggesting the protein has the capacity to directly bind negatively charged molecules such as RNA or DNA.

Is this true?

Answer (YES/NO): YES